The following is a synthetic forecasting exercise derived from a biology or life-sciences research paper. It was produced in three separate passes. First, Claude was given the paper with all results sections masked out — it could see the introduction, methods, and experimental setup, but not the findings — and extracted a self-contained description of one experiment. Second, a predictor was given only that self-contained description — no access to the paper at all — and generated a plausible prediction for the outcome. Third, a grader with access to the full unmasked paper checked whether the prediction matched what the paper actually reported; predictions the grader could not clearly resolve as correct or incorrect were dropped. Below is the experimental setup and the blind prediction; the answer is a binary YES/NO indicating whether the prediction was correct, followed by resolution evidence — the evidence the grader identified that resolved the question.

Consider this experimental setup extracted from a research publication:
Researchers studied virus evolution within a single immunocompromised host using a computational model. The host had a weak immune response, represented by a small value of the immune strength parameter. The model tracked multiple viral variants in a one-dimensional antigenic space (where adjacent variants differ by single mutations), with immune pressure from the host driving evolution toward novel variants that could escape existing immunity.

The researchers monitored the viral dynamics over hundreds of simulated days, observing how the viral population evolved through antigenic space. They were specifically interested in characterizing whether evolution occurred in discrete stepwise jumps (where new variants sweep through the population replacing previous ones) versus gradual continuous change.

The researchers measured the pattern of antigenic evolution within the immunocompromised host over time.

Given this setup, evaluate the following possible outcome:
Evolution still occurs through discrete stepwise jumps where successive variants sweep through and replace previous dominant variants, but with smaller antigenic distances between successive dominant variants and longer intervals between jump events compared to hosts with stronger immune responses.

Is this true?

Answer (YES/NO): NO